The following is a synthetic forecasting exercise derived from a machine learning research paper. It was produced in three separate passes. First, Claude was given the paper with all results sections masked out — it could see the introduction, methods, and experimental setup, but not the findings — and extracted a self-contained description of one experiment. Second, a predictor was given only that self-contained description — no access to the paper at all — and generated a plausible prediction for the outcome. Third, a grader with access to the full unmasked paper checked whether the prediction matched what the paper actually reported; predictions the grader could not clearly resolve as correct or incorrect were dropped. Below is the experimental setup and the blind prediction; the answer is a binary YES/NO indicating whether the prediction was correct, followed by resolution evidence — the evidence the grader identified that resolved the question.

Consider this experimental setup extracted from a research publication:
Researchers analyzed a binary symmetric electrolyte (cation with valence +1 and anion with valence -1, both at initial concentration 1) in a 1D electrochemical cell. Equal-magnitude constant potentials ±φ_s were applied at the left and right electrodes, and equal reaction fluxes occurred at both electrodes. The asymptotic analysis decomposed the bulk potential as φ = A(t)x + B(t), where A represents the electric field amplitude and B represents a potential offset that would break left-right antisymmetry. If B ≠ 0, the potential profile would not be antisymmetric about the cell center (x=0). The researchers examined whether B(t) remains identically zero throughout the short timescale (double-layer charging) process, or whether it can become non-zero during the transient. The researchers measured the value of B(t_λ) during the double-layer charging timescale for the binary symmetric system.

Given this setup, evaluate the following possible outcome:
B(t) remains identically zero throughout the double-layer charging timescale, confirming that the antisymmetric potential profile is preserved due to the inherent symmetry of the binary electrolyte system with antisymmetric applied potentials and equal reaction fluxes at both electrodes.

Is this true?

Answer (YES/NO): YES